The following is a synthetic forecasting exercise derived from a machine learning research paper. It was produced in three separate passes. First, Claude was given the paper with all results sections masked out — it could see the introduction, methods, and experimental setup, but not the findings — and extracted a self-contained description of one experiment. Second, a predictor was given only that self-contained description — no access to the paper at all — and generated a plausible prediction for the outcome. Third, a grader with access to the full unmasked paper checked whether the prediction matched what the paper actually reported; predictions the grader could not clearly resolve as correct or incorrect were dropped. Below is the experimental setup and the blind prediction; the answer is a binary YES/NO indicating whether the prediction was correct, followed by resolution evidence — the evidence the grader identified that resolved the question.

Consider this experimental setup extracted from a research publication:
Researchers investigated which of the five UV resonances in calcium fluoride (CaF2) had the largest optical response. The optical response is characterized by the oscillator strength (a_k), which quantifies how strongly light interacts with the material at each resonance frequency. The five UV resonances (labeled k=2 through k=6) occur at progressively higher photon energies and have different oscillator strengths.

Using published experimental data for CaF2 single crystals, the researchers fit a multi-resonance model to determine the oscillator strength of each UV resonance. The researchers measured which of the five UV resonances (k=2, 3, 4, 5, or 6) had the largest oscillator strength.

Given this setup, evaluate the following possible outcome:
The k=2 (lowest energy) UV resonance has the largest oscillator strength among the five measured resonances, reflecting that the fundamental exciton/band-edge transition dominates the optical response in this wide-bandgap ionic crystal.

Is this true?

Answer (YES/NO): NO